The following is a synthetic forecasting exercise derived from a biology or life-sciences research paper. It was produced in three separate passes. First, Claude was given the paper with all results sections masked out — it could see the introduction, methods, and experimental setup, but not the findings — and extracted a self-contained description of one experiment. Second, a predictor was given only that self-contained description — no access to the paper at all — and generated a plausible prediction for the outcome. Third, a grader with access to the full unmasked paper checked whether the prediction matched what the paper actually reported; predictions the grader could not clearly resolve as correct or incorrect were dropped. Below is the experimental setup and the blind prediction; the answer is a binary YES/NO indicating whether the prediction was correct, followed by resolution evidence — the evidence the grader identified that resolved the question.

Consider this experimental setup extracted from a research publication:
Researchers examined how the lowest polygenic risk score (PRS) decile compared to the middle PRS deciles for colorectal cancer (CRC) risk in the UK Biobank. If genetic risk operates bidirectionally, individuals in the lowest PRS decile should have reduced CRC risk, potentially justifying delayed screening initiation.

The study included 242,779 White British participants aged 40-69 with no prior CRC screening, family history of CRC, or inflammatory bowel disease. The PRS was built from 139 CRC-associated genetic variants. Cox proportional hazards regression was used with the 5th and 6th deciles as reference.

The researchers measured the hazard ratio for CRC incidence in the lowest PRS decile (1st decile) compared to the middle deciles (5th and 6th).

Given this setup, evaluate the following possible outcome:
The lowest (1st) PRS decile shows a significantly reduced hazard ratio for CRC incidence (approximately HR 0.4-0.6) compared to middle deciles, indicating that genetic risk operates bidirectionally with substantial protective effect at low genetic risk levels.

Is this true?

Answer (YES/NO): YES